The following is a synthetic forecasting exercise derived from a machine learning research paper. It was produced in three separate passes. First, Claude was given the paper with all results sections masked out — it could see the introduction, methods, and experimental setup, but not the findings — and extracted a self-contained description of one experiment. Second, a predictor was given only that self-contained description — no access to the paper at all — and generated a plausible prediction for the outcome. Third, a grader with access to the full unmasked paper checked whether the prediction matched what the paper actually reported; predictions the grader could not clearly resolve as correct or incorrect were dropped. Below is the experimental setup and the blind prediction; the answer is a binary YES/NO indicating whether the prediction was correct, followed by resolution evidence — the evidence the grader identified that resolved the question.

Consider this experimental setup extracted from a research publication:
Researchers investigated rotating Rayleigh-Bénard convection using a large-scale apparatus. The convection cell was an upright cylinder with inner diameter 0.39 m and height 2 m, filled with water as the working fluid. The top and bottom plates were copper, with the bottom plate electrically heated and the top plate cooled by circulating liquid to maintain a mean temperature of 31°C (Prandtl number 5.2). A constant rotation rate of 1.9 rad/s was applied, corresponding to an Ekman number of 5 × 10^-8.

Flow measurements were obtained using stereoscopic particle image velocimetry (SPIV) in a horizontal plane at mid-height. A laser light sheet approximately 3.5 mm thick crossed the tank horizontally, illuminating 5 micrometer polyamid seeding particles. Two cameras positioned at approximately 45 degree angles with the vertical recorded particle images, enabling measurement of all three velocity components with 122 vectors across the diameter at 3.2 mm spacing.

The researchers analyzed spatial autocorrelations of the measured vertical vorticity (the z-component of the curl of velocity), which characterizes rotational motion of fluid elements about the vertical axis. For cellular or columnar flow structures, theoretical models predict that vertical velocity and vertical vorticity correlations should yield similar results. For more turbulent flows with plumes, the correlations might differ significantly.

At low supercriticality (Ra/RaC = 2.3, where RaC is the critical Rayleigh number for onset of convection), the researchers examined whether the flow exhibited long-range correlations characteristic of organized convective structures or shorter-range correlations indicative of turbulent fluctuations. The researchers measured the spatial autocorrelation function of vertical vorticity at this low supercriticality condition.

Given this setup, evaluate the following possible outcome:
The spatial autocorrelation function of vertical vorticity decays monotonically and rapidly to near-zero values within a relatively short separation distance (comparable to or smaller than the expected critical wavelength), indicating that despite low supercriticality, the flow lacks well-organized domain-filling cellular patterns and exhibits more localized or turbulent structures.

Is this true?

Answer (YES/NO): NO